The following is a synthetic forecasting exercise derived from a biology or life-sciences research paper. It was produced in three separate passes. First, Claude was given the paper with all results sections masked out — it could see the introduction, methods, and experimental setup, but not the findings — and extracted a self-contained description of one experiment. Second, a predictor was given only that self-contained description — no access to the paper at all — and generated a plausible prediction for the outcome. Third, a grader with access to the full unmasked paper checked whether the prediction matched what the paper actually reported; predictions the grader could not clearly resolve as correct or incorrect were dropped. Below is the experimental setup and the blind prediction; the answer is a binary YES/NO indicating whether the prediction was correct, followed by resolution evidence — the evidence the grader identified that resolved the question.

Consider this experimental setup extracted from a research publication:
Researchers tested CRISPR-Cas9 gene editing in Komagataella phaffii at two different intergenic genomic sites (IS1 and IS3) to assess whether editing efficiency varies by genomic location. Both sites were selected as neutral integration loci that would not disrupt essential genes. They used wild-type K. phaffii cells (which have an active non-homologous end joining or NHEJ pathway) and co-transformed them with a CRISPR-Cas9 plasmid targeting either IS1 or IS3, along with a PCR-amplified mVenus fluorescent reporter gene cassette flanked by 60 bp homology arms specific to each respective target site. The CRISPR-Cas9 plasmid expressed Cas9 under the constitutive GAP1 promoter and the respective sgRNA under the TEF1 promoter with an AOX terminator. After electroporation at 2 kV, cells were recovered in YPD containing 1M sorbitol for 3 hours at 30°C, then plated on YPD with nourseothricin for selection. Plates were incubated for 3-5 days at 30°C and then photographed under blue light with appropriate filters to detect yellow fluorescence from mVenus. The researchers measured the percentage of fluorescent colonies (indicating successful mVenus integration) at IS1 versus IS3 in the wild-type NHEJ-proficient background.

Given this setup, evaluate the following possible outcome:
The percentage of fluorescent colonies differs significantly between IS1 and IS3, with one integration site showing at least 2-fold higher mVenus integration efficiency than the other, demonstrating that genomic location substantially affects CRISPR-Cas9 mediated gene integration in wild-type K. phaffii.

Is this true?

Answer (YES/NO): NO